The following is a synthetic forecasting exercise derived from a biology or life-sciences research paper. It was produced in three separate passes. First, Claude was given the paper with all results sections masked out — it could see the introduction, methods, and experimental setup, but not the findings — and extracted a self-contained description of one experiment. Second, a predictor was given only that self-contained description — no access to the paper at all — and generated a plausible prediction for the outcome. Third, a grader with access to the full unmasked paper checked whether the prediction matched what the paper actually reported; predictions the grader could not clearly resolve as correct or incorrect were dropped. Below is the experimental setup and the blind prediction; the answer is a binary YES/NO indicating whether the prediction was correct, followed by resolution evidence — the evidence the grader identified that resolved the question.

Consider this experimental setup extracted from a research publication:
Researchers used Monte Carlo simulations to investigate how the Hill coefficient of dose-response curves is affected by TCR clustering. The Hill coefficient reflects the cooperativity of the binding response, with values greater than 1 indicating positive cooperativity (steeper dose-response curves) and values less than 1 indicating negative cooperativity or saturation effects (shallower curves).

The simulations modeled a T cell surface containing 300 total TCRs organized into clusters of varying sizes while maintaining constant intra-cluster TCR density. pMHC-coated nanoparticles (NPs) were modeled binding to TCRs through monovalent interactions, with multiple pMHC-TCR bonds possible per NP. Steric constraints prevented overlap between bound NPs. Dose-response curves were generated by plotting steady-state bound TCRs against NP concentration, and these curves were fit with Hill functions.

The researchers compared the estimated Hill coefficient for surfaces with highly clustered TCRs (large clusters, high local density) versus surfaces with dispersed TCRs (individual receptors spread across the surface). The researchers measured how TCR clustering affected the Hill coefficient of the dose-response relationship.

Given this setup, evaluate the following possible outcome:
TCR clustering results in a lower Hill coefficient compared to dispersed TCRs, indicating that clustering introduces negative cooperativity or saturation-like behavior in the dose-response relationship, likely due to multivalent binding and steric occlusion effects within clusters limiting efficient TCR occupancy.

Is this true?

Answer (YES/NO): NO